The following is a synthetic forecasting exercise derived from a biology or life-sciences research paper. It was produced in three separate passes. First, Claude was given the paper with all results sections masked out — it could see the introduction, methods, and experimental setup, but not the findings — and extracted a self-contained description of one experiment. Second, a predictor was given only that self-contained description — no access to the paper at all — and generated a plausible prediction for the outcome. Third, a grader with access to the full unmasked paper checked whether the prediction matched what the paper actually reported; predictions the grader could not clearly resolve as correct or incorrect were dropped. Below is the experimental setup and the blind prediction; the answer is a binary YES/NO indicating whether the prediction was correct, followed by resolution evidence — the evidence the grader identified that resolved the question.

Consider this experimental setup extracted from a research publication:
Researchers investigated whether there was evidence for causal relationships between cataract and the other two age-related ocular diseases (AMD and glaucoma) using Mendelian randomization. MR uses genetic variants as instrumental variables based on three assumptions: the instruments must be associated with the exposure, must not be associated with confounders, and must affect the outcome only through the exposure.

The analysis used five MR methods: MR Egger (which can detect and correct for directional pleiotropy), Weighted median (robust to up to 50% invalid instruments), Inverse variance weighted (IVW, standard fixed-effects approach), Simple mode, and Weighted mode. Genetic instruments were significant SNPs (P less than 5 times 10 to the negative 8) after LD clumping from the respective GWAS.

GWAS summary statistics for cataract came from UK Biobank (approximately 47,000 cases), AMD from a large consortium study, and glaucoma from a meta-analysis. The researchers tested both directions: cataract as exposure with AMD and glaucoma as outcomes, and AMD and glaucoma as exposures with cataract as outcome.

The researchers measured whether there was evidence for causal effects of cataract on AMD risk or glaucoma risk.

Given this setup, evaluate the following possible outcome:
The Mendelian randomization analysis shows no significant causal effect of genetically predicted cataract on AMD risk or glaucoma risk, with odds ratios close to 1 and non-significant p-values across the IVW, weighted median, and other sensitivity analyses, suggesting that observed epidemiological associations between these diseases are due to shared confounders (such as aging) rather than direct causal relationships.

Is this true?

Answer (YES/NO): YES